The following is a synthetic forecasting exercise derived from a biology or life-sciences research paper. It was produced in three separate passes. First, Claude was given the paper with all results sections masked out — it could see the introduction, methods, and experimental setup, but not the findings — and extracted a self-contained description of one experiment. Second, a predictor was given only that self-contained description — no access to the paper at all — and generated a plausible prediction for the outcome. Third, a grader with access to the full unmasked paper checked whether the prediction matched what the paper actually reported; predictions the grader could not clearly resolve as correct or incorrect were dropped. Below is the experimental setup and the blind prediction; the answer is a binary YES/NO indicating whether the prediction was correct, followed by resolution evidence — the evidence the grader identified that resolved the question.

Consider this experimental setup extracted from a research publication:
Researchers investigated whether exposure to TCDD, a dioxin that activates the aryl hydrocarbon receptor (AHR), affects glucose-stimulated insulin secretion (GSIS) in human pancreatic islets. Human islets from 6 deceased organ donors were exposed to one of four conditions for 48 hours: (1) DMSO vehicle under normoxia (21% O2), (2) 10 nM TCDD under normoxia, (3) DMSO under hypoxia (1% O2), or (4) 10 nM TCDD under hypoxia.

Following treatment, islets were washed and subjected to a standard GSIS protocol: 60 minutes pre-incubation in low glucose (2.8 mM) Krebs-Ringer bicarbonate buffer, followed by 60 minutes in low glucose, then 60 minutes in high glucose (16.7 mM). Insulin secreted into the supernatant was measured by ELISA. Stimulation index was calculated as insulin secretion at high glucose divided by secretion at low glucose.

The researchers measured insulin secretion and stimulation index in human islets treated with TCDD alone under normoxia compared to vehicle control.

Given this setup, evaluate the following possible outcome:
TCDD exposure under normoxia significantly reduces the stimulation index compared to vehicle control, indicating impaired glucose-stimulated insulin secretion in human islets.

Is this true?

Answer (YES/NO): NO